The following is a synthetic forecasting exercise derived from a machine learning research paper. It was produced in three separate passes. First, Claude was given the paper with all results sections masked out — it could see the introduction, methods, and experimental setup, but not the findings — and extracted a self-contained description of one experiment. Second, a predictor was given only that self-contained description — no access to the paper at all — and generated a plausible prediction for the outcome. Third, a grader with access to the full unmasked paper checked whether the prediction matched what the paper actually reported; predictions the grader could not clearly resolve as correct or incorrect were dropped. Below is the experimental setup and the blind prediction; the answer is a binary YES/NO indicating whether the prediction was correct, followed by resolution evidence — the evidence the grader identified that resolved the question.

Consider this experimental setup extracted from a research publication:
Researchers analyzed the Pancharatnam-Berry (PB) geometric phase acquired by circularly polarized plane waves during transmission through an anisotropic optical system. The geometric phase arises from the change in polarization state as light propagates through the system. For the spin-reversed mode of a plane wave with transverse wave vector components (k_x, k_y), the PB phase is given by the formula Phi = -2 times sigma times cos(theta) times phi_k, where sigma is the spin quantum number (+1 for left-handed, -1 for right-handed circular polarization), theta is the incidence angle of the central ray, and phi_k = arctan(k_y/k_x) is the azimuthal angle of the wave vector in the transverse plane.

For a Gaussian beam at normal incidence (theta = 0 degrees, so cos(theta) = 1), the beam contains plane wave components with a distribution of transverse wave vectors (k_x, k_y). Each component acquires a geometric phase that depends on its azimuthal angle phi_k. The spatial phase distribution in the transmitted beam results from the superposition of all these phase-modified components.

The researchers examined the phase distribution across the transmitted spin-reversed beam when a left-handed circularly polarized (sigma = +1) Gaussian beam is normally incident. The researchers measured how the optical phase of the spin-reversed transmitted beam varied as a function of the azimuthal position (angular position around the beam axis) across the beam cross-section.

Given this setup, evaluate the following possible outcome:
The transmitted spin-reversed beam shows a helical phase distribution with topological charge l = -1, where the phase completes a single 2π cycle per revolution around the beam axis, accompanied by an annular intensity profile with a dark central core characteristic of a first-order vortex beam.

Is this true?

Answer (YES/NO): NO